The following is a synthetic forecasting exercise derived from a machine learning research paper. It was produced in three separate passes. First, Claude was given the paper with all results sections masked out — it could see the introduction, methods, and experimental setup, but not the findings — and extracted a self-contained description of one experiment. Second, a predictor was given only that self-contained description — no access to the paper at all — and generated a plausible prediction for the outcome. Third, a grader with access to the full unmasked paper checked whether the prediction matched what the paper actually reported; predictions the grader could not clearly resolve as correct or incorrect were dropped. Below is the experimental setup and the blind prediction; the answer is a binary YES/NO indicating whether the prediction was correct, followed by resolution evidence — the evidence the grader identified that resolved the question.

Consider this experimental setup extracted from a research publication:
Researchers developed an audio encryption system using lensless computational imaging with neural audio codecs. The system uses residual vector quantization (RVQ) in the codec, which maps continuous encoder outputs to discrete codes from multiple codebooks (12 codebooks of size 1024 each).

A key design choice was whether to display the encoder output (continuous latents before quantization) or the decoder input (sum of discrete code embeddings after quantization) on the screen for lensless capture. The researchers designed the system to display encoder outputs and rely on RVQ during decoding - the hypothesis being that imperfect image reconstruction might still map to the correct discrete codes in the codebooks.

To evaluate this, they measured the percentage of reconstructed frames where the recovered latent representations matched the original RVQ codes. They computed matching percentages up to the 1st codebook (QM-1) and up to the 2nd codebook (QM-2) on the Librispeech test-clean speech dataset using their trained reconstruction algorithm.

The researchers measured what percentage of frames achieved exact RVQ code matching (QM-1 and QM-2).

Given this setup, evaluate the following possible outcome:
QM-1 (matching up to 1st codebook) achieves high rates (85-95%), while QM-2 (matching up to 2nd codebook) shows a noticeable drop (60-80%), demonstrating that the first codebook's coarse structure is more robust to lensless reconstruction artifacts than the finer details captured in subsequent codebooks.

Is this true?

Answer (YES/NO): NO